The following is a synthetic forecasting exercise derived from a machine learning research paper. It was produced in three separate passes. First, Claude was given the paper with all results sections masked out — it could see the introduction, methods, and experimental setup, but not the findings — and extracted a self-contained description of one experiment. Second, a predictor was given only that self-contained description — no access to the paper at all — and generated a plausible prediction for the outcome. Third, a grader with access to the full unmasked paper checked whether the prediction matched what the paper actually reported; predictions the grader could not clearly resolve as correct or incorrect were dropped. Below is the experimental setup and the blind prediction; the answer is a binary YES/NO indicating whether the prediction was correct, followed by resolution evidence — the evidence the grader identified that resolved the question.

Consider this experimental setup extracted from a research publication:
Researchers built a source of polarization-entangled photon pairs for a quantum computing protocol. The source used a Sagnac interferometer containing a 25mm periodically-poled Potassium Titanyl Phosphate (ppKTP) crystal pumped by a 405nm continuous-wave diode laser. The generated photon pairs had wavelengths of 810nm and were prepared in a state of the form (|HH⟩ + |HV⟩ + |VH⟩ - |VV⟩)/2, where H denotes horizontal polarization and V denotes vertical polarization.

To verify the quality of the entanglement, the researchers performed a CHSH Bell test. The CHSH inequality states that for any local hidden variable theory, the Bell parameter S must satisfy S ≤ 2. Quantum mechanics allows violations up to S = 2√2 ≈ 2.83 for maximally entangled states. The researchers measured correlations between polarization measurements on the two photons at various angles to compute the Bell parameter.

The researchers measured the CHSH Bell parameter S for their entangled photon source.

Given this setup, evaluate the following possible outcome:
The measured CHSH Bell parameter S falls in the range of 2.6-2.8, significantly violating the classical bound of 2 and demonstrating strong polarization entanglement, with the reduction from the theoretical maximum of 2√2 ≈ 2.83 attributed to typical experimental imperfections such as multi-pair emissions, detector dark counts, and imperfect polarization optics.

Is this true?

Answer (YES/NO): YES